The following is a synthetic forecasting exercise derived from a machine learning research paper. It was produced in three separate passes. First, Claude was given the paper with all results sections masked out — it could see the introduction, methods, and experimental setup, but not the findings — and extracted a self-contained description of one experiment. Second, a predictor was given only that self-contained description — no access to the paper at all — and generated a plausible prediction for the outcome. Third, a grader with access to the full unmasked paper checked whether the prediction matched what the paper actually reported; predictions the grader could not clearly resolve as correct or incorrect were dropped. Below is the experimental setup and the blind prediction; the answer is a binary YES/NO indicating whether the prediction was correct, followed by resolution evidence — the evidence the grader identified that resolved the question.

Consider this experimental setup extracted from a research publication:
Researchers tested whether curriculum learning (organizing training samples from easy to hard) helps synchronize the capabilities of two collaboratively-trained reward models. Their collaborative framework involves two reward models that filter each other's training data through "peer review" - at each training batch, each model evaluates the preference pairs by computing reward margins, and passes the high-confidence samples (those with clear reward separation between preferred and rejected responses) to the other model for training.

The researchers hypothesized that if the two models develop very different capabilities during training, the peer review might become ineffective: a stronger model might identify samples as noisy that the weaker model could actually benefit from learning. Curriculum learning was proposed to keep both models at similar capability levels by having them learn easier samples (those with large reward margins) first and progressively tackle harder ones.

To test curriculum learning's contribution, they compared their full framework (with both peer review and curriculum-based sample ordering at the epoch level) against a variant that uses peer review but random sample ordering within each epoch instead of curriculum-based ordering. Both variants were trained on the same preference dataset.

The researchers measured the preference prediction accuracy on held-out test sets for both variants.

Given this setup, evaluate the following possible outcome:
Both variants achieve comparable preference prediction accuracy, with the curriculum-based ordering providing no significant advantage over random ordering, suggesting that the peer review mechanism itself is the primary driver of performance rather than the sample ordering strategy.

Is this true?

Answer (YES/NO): NO